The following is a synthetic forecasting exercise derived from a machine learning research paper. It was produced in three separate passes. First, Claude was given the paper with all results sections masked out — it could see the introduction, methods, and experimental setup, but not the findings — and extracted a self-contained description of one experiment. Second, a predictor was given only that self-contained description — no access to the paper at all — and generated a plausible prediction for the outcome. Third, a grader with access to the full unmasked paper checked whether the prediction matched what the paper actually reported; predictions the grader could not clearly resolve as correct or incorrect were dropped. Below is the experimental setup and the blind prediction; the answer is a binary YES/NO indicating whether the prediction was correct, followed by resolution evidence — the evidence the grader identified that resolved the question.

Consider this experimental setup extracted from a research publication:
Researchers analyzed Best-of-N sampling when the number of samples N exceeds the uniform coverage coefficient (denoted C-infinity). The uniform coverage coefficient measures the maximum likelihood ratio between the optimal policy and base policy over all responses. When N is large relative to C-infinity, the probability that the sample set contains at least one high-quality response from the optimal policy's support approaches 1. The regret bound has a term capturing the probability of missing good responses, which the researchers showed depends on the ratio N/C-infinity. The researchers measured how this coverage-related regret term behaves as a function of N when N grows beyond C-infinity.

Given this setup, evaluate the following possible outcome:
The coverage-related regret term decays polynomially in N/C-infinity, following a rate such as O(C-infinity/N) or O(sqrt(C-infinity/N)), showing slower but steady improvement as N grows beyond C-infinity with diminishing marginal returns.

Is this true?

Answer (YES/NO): NO